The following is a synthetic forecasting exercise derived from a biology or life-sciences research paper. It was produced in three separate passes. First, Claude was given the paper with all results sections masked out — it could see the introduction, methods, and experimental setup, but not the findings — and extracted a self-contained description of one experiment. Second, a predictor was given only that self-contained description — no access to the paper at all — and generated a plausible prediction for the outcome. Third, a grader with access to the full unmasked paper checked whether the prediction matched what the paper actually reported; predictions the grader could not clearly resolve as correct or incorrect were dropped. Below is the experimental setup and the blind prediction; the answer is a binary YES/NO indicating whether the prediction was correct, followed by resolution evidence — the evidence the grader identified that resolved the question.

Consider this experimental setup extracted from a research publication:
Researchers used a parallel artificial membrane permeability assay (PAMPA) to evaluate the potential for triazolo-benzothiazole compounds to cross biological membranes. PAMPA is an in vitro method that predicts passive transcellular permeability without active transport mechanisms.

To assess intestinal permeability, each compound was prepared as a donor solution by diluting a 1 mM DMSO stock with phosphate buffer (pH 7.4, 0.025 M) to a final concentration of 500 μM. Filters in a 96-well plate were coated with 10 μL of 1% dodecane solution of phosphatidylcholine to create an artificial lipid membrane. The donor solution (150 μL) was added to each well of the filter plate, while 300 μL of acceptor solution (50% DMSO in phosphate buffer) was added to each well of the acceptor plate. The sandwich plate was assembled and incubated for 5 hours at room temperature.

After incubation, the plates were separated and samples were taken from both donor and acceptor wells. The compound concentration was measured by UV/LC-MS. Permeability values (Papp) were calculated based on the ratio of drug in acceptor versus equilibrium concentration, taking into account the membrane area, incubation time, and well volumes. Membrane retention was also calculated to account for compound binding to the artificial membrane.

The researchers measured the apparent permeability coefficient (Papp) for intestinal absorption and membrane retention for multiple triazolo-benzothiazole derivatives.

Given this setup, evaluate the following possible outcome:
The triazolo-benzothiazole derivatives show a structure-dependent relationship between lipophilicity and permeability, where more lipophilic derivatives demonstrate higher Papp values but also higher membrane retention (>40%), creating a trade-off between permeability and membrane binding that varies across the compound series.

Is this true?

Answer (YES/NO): NO